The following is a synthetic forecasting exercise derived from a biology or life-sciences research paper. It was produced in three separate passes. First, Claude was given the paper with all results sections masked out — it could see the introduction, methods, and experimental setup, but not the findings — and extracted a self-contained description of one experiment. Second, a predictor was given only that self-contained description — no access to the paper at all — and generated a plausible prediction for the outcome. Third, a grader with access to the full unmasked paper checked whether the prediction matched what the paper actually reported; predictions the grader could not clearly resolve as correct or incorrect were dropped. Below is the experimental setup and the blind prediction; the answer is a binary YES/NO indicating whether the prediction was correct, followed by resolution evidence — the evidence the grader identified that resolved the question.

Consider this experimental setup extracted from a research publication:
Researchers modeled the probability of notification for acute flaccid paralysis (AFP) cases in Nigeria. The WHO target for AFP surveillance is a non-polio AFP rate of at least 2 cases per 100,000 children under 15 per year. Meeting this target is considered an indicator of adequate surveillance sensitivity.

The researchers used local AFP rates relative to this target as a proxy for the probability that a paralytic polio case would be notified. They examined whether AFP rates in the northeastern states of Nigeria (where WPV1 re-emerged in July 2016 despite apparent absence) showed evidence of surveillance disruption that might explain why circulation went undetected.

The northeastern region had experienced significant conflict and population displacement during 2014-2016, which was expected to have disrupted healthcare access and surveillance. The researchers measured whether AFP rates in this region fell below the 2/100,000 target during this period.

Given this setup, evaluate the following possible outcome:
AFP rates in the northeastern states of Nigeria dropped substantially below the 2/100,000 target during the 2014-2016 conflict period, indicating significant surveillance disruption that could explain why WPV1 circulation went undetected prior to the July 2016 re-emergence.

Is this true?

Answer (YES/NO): NO